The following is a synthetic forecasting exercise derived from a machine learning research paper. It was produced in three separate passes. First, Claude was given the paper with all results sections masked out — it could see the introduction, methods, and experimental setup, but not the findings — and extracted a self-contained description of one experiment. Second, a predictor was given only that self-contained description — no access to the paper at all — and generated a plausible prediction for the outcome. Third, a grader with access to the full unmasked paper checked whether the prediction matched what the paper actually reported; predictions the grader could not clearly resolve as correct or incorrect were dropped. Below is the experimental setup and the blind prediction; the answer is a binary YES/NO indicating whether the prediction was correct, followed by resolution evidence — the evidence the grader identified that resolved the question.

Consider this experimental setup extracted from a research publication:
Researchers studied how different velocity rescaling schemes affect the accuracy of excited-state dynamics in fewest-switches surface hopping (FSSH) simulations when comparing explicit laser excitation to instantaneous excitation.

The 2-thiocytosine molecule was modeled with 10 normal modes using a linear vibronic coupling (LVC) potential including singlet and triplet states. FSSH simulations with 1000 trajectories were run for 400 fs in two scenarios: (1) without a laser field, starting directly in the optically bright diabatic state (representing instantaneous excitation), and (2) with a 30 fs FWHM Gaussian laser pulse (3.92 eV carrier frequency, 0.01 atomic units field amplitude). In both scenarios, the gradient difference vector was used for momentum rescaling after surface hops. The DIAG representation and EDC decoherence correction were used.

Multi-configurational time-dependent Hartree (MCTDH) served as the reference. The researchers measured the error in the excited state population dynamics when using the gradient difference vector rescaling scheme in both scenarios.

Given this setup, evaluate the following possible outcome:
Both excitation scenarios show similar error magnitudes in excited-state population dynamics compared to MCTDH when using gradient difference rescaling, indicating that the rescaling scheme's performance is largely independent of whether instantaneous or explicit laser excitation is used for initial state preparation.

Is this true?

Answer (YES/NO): NO